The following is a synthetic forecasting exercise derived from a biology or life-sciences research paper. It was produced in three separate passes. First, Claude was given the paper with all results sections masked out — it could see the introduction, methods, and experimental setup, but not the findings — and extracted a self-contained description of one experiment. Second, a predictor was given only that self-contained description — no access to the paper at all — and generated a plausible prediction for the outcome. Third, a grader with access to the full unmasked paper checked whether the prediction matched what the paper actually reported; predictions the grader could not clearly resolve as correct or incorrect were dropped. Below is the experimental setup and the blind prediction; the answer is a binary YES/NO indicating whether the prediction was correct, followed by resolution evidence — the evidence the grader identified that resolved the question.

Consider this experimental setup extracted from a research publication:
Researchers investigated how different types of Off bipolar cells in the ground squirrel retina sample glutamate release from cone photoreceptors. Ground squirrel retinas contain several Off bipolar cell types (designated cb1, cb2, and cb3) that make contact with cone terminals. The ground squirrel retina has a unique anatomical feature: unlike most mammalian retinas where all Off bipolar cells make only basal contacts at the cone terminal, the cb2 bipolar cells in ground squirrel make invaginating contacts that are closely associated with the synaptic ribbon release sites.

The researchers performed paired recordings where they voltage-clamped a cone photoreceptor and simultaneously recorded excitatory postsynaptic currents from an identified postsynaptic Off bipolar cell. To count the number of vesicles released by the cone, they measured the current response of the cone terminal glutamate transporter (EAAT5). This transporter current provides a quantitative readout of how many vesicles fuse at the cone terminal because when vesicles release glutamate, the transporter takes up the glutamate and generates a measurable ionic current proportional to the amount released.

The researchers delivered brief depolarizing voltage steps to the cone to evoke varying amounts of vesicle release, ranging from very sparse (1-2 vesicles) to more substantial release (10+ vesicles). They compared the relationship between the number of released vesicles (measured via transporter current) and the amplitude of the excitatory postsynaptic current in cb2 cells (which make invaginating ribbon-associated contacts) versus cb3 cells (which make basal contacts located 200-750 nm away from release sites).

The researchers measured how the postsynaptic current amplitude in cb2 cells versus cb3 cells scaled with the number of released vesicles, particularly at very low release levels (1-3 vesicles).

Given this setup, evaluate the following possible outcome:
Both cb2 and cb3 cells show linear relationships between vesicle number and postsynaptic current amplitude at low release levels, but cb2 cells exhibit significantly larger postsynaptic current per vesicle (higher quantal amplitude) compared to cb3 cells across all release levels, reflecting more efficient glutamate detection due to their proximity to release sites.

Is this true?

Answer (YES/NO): NO